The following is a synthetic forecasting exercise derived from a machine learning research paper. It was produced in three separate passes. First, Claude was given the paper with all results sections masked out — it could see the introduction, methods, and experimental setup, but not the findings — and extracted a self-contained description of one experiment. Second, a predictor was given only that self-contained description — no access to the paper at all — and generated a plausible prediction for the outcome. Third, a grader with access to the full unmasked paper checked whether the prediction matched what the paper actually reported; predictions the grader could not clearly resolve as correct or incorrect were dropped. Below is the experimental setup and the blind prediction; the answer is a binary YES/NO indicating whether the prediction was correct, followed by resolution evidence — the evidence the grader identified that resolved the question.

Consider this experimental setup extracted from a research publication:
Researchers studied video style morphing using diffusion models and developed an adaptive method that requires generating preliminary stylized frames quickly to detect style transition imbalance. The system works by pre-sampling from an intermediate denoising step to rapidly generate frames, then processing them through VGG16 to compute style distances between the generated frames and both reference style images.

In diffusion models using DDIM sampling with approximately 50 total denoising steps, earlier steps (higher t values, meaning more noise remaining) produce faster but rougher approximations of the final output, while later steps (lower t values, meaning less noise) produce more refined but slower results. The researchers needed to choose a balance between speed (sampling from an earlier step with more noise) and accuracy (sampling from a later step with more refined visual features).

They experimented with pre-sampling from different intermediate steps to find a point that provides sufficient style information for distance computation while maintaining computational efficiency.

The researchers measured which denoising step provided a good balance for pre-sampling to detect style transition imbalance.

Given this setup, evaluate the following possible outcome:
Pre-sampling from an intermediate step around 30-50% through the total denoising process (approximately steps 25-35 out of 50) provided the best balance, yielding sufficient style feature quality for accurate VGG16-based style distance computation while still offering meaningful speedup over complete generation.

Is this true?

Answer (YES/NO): NO